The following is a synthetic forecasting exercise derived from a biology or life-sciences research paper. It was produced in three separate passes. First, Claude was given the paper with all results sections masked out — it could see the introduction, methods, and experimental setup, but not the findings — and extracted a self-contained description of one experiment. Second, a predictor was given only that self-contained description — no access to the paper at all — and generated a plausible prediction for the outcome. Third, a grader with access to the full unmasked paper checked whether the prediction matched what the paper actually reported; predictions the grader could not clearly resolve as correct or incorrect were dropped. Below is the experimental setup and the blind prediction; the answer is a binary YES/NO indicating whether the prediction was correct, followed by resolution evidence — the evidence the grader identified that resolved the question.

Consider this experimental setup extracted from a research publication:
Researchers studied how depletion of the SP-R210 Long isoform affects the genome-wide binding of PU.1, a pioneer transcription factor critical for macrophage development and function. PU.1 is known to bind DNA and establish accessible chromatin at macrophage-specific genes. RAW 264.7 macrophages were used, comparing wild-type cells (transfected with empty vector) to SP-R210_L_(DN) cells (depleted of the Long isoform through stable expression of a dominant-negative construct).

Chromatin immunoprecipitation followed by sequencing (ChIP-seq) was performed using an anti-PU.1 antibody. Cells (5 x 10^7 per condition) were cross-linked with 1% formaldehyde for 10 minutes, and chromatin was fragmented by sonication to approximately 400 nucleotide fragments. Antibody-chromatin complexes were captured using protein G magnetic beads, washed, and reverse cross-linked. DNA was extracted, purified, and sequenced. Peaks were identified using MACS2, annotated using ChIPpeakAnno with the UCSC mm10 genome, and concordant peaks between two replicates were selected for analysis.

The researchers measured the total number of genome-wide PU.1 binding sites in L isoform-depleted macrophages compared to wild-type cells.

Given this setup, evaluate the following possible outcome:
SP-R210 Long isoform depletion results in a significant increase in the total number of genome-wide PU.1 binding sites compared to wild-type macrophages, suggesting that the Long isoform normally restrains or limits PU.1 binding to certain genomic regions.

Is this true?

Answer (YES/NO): YES